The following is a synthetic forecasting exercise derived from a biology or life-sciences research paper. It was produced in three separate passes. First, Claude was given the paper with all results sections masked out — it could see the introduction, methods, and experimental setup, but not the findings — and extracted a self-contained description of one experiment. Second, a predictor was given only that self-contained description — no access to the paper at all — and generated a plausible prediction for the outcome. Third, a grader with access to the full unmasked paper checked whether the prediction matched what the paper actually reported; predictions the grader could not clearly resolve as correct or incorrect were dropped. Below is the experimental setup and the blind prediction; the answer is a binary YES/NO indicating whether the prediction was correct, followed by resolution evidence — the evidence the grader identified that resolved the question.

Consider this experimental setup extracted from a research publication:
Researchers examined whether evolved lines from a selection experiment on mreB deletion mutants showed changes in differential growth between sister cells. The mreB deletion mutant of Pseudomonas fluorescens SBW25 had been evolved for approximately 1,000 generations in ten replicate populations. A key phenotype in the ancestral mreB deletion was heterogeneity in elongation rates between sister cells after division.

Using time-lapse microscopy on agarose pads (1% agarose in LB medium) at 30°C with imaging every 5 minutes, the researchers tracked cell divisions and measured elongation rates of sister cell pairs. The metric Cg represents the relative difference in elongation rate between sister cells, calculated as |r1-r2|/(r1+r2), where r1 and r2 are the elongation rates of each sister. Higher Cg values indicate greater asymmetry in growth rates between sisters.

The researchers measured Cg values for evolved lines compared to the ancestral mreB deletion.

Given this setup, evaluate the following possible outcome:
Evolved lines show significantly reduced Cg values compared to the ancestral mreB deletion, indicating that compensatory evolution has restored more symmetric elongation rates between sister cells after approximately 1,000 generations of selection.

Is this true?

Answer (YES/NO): YES